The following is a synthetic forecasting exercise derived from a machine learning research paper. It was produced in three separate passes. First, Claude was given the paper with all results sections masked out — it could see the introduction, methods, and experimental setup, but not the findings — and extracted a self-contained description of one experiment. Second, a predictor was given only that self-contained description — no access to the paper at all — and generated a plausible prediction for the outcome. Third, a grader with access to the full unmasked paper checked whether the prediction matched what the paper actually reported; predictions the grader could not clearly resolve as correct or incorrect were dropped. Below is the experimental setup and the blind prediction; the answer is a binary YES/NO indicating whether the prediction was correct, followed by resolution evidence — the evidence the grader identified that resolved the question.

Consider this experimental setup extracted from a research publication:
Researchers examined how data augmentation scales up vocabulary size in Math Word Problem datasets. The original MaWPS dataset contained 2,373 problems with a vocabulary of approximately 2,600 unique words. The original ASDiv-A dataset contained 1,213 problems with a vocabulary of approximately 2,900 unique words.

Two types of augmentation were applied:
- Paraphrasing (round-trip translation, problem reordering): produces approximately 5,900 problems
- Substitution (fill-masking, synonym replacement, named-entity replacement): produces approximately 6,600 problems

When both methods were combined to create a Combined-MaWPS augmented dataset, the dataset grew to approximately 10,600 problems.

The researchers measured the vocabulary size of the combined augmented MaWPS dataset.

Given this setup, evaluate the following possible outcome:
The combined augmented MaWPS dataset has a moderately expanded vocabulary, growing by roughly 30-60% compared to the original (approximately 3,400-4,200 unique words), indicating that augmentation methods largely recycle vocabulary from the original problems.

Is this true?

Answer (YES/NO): NO